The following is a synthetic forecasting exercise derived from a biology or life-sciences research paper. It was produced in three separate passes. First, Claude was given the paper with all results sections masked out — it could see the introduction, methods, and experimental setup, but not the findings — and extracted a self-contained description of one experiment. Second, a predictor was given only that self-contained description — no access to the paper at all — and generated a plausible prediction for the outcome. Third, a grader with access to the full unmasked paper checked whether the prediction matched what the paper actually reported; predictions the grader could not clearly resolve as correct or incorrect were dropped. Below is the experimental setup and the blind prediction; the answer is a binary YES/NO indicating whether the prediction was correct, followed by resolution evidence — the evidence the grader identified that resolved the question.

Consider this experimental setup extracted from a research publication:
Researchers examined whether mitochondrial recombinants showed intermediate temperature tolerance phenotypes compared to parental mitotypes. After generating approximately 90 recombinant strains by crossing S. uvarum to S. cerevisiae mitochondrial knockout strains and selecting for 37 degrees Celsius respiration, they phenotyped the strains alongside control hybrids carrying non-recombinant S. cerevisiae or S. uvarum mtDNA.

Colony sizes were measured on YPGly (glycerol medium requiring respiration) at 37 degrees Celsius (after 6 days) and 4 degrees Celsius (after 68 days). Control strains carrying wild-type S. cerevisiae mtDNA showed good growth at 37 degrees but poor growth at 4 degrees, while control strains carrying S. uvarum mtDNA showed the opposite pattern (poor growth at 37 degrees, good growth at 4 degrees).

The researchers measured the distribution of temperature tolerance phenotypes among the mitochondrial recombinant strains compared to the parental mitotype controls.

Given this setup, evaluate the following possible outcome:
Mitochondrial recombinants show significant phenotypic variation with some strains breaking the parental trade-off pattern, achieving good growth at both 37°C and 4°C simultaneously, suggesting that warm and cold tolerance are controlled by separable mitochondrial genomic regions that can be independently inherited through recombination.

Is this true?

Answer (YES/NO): NO